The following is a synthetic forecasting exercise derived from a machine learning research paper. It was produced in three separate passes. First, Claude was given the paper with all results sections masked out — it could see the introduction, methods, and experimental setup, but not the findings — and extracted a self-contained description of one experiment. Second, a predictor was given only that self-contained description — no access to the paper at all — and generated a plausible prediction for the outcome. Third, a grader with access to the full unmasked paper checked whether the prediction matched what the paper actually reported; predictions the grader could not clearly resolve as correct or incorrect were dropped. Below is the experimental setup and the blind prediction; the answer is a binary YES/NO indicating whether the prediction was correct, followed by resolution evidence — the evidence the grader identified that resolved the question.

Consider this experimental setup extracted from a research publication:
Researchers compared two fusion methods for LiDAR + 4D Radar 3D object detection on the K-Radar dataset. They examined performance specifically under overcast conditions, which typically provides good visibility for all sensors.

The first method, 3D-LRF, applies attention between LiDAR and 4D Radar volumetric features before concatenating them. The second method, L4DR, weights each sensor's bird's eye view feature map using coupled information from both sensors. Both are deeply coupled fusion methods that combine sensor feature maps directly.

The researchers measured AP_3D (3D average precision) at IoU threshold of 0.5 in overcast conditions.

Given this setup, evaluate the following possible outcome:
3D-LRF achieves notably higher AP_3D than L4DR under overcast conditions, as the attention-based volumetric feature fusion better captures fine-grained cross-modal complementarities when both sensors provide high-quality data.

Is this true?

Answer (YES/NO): NO